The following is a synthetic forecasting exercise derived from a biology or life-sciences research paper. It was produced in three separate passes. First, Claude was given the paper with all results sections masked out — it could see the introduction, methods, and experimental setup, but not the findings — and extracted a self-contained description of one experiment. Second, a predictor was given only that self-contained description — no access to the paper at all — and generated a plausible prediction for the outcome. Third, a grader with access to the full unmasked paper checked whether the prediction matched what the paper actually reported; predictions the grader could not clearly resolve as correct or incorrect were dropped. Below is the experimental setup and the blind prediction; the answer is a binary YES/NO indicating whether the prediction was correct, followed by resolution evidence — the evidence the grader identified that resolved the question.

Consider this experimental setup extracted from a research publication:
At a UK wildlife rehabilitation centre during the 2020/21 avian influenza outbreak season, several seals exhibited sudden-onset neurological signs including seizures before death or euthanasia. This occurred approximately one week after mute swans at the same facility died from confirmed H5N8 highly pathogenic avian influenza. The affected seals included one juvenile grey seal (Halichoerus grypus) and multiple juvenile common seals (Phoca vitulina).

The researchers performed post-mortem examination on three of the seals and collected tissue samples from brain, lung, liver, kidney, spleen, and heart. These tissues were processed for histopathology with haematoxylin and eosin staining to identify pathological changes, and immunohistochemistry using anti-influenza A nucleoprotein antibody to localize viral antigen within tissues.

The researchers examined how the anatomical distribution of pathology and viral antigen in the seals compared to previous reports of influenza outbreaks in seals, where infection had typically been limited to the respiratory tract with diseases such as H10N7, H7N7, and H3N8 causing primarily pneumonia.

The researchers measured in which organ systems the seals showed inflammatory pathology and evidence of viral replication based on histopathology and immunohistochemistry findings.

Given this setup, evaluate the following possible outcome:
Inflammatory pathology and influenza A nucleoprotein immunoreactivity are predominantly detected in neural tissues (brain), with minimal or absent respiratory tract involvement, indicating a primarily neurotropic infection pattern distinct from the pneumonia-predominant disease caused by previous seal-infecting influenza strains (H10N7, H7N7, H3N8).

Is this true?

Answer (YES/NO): YES